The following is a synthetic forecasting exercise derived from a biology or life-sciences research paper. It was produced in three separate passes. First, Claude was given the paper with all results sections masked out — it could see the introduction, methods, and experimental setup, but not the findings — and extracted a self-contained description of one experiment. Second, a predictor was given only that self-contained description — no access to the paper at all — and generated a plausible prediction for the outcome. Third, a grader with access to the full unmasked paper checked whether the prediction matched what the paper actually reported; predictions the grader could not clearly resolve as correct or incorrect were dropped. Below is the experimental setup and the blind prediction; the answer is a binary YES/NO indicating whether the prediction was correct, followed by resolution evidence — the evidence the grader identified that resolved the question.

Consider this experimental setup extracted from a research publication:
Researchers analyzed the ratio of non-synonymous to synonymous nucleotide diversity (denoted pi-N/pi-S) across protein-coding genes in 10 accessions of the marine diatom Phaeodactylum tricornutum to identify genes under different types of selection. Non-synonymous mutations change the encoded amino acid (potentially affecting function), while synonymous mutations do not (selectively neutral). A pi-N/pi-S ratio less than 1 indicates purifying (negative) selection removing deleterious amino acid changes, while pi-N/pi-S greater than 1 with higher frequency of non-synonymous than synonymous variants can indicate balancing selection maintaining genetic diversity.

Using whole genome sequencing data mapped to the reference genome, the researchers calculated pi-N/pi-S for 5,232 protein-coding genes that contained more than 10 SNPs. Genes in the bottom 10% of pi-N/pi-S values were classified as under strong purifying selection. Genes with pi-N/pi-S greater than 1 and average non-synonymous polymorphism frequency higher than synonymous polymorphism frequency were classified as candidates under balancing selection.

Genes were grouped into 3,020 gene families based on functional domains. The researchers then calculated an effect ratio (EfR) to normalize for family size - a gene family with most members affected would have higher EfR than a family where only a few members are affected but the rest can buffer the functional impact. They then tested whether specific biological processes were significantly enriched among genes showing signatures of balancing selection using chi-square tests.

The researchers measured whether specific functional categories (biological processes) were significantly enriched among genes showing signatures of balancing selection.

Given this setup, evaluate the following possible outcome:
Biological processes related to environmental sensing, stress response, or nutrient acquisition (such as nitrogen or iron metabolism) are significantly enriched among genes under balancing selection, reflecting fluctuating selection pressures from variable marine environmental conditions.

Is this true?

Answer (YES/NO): NO